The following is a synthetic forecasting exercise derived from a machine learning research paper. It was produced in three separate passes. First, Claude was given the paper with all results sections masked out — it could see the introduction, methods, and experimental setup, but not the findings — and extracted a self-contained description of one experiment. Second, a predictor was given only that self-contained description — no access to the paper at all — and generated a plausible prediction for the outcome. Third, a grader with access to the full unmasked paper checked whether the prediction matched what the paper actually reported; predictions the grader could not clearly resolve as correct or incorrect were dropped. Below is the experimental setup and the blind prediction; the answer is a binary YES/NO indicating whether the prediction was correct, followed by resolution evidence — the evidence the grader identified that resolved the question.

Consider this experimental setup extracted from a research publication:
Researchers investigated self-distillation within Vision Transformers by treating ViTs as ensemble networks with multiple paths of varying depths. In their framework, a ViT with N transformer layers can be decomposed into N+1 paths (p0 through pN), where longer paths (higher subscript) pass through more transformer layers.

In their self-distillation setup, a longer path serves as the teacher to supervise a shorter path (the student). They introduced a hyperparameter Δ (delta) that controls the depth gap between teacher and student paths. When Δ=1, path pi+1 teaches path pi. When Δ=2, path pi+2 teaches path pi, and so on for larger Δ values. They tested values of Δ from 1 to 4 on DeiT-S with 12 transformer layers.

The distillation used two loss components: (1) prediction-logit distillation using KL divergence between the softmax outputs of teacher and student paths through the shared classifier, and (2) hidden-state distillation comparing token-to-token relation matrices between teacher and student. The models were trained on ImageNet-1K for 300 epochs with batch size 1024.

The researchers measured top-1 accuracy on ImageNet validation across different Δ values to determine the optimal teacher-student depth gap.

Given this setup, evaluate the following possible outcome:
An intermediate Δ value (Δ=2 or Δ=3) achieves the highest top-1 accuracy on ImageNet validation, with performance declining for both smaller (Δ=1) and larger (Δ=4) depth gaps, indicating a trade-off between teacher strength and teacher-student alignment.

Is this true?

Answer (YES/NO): YES